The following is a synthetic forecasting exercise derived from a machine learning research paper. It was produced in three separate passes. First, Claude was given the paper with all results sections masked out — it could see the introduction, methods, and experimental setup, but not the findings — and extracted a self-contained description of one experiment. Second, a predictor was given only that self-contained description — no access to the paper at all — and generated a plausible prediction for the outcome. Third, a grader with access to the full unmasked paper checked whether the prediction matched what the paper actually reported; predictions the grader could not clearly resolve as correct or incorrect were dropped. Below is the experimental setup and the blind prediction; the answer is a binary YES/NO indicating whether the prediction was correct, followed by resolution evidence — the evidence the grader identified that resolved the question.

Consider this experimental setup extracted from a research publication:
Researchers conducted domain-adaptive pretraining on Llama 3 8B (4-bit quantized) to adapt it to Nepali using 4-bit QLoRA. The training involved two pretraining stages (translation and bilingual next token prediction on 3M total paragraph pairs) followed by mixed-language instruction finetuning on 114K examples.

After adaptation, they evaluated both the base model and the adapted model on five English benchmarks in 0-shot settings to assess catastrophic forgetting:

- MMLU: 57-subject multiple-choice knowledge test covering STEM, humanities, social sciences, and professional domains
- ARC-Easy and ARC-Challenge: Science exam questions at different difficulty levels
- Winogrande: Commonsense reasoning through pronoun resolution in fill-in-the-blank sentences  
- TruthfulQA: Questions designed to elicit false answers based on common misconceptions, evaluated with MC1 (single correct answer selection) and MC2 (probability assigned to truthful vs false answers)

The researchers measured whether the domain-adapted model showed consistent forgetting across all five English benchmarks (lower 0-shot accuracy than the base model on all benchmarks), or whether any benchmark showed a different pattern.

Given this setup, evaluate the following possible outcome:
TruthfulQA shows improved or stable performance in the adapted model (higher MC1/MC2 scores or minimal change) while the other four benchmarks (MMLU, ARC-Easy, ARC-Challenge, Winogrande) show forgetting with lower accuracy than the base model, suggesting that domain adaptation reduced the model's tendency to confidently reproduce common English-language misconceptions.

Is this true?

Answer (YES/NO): YES